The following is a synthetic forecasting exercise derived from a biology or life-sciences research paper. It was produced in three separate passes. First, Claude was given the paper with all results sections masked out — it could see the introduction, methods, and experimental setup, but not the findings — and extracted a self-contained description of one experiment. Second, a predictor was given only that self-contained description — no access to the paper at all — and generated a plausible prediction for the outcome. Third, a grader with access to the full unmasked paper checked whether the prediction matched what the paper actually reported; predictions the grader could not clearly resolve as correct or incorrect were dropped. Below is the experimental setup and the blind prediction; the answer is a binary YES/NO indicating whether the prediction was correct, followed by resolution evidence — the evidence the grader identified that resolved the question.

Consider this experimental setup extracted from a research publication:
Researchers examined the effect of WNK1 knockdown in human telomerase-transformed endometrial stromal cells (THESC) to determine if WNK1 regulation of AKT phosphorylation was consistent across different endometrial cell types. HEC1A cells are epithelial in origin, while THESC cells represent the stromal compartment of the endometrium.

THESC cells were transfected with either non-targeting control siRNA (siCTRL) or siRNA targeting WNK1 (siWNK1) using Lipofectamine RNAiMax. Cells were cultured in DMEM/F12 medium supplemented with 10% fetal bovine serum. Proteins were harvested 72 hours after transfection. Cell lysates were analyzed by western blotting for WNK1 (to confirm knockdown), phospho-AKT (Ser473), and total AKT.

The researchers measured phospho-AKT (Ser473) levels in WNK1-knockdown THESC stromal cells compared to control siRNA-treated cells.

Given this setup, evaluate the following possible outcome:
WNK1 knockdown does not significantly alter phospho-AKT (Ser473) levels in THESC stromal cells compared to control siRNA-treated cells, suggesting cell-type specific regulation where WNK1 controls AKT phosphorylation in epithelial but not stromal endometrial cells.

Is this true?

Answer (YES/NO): NO